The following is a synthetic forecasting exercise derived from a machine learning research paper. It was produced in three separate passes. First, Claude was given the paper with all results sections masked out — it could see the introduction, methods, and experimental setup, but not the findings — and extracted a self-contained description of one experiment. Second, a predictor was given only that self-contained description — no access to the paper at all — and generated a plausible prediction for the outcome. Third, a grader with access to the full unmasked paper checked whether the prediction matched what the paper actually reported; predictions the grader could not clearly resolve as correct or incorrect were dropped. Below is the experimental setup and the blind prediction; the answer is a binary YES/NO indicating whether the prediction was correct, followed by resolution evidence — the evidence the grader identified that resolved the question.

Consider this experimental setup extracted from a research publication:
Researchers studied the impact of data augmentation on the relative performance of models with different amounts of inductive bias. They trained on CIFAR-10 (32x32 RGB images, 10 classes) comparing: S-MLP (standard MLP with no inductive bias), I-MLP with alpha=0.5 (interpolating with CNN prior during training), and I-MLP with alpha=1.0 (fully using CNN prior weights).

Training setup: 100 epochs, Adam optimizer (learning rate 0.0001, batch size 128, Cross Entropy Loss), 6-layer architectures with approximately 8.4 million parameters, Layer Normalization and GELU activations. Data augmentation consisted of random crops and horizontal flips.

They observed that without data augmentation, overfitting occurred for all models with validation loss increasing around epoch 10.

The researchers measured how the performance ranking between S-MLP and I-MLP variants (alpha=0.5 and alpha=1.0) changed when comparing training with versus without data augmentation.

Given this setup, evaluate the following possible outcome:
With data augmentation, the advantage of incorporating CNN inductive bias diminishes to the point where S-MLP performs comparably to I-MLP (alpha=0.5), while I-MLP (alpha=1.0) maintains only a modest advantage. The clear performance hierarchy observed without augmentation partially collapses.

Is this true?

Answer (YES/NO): NO